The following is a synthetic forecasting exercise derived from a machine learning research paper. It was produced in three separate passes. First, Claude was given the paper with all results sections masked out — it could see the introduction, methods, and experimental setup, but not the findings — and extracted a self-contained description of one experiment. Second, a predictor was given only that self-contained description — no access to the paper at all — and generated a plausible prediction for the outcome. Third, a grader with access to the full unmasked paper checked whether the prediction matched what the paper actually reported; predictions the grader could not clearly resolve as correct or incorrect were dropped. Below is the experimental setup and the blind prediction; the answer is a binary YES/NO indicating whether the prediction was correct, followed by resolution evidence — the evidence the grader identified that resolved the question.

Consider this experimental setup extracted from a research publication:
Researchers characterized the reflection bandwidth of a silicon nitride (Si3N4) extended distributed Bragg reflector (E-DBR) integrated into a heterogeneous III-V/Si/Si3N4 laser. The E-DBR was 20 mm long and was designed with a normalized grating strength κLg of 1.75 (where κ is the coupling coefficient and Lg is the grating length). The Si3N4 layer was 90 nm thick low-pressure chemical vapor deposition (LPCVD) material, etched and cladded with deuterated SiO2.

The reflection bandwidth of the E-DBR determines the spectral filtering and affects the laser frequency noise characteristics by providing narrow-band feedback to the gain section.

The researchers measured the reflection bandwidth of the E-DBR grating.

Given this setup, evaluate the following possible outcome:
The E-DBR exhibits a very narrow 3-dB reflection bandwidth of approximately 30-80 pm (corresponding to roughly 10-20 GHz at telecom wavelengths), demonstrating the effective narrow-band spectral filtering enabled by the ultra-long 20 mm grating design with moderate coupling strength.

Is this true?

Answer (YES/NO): NO